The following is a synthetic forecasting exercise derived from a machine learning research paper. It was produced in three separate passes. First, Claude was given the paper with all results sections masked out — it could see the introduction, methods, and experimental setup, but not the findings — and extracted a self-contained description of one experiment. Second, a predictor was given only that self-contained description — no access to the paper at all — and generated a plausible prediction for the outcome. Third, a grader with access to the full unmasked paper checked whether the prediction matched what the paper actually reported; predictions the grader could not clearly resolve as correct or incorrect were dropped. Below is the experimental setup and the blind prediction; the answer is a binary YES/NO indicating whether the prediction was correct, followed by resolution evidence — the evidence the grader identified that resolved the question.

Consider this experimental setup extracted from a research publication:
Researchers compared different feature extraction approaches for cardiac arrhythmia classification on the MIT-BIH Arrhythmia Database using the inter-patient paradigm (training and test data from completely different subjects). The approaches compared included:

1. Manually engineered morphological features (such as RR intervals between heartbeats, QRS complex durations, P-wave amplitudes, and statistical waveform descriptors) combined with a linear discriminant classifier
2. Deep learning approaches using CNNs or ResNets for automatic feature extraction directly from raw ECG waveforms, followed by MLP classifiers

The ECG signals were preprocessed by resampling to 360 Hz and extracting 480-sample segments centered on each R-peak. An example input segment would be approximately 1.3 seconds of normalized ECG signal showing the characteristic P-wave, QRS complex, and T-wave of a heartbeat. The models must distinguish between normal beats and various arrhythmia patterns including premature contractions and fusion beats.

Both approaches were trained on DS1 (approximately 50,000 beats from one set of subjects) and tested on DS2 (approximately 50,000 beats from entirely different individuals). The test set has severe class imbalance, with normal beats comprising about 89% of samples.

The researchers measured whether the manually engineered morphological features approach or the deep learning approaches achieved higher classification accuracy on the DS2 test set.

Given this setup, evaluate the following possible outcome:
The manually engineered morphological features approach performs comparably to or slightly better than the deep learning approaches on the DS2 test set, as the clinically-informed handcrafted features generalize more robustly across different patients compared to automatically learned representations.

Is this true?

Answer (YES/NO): YES